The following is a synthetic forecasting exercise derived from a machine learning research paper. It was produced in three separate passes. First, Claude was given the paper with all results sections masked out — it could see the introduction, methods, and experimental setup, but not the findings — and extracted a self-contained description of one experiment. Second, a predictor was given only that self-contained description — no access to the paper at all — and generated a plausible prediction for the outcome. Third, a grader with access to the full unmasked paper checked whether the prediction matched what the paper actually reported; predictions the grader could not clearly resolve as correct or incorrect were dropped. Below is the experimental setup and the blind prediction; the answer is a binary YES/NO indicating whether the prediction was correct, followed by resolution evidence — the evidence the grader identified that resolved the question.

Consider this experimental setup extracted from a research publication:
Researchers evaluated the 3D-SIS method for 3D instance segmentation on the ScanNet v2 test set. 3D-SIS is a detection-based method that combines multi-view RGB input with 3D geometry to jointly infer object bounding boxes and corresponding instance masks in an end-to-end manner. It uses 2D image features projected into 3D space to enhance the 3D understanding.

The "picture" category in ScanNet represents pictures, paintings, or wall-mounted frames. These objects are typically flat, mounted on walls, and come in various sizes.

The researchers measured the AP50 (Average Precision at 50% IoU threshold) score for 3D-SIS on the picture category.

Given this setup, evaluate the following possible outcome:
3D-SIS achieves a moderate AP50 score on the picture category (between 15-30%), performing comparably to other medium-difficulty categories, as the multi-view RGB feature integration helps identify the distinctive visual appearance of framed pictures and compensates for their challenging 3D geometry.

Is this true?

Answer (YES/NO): NO